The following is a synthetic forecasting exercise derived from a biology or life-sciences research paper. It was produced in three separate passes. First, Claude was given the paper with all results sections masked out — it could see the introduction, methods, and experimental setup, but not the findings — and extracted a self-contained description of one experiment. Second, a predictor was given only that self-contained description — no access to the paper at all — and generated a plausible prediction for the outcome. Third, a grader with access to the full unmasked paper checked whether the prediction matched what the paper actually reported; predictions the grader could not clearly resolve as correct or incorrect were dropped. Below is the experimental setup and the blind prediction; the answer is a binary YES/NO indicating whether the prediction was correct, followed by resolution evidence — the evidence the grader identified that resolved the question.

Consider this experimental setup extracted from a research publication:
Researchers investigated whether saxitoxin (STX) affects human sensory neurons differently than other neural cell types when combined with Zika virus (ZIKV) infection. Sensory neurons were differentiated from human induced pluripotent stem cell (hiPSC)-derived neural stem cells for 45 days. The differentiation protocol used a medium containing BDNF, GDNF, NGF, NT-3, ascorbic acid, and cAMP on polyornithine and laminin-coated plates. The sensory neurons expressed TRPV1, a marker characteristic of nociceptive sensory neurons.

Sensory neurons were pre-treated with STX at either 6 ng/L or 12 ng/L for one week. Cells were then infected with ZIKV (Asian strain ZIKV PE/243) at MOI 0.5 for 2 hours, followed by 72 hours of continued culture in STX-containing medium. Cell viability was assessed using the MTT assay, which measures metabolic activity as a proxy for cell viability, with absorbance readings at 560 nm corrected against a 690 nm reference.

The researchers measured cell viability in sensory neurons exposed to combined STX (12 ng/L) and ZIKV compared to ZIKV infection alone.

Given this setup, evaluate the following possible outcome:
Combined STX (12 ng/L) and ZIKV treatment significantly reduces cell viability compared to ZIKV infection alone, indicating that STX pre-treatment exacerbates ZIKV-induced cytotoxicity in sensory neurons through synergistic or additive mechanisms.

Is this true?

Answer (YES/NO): YES